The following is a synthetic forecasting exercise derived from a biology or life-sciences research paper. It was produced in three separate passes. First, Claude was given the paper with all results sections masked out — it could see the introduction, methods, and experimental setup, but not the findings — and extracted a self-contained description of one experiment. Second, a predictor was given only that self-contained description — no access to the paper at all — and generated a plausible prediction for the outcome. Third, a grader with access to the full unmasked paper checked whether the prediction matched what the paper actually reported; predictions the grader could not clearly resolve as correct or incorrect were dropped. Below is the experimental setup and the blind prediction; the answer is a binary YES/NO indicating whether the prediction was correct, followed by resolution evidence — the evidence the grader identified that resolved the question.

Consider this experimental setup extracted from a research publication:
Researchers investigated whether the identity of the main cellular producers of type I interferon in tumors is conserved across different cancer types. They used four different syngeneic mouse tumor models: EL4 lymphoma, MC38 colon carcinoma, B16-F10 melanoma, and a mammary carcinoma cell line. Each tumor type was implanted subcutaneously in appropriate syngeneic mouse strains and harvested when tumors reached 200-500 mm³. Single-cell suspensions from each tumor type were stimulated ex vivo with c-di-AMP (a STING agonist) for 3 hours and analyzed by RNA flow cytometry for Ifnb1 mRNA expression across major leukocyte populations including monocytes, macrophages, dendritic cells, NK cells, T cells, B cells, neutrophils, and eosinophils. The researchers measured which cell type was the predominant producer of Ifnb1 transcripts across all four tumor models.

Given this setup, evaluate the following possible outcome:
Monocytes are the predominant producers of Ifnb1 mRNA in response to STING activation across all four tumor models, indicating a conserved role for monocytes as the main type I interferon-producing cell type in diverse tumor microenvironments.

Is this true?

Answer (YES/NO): NO